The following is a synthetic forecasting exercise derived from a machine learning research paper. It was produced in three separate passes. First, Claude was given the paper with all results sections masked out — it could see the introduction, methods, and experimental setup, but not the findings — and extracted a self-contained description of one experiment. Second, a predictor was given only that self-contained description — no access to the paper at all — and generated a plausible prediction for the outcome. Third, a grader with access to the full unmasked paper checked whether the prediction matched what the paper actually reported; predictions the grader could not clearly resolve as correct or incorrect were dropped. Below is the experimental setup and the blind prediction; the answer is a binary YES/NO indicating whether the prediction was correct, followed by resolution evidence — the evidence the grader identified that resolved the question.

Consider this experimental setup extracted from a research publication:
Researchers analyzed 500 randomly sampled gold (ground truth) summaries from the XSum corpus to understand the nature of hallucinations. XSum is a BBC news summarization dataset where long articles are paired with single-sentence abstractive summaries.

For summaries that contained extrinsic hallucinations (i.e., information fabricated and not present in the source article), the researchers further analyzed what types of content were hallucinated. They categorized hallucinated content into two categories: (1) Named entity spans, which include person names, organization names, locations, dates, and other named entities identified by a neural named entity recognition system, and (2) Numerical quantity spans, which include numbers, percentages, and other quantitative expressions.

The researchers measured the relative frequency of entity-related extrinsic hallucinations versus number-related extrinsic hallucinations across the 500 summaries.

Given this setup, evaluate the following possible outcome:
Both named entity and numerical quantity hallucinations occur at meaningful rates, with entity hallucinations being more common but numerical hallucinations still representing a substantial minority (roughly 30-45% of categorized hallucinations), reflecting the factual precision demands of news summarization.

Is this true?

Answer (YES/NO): YES